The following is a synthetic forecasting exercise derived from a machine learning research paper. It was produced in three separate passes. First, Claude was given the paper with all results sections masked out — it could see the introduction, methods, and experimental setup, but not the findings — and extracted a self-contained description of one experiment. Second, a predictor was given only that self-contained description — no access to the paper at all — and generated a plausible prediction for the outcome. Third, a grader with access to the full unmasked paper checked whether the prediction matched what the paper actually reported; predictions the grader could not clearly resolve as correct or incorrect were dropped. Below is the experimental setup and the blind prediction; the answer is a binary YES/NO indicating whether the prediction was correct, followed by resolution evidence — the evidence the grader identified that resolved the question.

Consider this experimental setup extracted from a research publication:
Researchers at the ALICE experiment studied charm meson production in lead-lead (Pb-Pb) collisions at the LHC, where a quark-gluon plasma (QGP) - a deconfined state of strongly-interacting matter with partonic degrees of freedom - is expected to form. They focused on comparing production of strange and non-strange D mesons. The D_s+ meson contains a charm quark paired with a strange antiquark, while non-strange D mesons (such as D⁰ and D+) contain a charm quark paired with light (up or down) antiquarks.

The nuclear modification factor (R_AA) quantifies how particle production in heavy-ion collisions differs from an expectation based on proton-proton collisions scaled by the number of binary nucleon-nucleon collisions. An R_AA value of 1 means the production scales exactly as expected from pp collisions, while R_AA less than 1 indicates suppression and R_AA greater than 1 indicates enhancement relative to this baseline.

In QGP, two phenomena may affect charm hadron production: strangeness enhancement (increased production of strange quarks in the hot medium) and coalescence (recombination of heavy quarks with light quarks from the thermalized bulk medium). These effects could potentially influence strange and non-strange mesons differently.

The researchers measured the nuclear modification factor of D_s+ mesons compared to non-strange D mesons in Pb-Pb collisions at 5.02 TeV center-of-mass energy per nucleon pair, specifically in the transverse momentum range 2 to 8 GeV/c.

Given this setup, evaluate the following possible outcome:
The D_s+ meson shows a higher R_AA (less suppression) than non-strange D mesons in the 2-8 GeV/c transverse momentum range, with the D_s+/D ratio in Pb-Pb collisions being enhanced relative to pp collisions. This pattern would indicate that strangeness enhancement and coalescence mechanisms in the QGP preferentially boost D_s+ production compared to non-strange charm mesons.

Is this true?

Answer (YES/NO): YES